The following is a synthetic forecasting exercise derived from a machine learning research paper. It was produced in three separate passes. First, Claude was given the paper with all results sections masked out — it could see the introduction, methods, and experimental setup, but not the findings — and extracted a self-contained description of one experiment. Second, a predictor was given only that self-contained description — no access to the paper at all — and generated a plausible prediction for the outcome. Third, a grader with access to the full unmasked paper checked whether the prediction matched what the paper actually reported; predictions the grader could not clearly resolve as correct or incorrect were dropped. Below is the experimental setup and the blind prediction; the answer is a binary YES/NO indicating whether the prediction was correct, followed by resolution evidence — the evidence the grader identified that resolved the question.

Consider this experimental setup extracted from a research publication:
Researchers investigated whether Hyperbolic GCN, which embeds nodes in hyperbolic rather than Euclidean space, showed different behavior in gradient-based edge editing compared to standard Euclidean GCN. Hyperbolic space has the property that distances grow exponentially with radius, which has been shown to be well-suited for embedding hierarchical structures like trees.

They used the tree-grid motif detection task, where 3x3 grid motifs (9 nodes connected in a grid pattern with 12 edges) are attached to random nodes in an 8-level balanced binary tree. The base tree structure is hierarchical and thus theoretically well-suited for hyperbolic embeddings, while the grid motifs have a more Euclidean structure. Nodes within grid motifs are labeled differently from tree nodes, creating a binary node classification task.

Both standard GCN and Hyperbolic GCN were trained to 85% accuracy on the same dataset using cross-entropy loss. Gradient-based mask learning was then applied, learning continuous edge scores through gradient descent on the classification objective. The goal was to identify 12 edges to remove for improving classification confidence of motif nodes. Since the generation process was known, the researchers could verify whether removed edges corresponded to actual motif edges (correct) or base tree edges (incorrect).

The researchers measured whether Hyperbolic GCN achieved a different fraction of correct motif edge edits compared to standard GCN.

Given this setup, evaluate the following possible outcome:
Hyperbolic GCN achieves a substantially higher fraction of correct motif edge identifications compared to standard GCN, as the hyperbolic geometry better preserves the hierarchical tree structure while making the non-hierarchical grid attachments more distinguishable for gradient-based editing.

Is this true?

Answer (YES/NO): NO